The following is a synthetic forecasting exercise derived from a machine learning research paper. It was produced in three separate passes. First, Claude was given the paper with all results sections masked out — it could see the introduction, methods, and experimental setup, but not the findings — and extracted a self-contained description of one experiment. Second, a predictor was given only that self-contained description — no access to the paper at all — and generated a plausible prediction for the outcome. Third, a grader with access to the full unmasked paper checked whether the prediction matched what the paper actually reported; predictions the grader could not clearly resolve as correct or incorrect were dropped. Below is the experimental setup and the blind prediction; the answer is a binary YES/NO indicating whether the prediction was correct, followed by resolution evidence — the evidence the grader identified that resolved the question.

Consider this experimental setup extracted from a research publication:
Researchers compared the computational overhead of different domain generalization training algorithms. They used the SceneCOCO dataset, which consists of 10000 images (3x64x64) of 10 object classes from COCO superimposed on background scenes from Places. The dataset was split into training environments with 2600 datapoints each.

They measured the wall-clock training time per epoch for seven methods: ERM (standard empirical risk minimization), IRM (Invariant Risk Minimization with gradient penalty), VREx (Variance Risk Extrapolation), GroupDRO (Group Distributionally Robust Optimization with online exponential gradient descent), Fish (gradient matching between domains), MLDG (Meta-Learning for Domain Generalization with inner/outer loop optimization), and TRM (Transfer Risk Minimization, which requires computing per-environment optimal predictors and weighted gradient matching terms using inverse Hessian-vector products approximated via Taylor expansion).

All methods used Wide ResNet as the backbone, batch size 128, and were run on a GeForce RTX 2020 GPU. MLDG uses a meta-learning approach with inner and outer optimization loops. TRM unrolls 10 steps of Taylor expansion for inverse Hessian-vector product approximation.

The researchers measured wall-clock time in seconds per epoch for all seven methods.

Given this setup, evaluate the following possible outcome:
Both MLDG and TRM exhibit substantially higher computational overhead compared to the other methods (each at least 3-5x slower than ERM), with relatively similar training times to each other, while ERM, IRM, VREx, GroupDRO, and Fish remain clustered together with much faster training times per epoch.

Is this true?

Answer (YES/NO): NO